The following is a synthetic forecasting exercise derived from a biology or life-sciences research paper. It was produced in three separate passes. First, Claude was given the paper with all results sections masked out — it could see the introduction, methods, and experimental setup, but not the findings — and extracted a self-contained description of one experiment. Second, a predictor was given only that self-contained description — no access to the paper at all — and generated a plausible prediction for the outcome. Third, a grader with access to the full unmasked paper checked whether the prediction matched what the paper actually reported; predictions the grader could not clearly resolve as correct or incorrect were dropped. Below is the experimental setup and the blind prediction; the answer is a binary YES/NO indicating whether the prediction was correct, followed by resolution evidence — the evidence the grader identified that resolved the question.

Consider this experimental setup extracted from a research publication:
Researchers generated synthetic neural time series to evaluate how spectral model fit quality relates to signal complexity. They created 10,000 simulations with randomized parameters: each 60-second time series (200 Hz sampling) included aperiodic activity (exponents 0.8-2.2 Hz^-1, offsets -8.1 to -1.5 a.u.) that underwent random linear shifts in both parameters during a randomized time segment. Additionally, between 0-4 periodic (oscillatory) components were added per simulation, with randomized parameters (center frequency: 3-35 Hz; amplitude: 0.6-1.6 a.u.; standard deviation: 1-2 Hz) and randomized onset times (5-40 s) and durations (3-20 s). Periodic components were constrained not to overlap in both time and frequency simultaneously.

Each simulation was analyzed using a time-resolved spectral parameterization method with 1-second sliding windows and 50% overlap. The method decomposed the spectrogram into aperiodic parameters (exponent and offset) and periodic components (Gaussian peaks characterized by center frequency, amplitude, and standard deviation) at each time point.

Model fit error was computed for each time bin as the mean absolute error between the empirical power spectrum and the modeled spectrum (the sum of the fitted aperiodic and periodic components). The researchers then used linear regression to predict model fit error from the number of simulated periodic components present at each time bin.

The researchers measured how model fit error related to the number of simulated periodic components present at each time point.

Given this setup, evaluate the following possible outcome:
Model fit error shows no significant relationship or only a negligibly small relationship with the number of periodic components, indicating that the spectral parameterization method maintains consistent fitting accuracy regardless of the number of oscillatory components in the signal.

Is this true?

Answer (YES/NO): YES